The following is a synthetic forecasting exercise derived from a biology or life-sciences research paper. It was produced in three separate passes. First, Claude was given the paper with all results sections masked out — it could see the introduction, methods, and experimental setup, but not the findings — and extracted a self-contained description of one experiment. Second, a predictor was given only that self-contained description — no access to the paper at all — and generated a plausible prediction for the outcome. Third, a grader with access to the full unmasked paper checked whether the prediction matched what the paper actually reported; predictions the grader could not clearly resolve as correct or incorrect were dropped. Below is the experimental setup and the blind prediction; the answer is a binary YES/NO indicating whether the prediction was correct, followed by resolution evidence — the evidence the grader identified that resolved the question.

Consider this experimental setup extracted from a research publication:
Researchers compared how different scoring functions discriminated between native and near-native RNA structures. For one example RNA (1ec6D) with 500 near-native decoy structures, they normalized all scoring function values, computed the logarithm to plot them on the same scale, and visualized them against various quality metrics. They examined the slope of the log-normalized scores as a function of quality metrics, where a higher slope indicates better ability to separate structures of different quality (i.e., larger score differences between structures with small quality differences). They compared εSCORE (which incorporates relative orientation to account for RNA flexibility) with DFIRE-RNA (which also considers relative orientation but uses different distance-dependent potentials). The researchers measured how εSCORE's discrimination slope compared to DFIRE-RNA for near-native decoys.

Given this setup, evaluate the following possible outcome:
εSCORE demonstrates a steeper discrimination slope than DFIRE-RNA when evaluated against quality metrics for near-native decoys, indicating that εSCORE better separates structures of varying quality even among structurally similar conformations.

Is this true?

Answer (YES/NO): YES